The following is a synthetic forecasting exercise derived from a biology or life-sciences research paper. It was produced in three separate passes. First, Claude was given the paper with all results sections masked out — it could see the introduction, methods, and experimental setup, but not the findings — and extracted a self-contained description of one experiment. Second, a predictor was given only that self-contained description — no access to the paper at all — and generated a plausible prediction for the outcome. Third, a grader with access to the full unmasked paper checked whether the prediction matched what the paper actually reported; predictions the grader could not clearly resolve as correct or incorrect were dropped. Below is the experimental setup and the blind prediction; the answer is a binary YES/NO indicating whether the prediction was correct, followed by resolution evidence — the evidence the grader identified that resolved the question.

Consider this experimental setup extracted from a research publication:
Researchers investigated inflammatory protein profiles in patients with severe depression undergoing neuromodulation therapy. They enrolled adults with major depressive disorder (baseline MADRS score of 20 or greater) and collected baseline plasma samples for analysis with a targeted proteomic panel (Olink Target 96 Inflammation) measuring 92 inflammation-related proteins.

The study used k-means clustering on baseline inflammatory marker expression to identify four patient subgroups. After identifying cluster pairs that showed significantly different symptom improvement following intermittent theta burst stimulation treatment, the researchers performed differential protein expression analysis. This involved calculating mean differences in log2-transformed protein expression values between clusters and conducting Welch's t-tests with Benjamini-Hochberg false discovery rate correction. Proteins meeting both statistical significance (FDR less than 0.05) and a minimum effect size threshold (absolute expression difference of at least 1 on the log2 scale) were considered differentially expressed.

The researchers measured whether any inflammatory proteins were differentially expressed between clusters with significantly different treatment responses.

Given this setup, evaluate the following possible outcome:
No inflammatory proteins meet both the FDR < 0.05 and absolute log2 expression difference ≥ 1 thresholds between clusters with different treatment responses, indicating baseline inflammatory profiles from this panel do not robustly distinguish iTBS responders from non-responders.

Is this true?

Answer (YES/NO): NO